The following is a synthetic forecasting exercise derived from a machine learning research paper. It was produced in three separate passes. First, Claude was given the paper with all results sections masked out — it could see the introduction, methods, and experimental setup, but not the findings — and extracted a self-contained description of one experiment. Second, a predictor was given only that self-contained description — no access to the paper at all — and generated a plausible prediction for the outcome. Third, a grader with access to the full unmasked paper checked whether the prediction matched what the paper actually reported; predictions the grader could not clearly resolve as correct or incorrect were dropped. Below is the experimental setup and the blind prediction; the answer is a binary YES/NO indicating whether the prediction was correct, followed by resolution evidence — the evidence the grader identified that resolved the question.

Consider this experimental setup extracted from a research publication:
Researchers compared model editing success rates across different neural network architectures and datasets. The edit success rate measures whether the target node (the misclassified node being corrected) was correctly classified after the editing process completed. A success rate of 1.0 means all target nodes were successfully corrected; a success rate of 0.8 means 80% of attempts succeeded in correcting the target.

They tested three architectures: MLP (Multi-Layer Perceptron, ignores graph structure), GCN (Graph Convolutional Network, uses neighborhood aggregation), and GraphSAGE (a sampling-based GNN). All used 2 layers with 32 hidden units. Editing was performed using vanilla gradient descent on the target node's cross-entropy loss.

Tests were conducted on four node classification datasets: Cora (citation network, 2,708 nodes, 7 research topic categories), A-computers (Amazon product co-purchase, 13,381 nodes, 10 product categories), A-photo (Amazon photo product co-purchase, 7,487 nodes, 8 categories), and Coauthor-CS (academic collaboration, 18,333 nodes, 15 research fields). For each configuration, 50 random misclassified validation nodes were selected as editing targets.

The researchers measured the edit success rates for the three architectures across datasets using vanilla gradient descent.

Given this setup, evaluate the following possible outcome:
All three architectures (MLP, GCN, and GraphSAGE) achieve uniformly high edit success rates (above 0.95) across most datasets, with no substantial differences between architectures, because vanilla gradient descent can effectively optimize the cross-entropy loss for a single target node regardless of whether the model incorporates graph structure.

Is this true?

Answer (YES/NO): YES